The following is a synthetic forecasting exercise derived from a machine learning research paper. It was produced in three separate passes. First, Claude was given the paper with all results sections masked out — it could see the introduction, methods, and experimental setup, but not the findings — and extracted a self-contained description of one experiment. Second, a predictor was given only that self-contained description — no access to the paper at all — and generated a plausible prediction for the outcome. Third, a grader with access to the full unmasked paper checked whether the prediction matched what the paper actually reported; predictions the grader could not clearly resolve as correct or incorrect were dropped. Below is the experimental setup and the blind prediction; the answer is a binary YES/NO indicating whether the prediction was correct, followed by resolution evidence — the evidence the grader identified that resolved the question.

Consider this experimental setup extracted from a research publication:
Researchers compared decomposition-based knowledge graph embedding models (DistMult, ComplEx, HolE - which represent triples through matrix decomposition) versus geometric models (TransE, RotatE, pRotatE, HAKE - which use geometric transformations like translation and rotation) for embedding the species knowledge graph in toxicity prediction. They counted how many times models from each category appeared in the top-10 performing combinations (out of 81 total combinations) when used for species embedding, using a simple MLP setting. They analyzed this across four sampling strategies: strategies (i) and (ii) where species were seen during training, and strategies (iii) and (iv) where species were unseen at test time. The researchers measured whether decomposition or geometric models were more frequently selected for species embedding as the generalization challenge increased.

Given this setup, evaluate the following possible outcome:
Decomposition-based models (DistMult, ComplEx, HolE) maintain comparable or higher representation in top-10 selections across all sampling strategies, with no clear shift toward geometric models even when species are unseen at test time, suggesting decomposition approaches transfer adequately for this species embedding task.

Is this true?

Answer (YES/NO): NO